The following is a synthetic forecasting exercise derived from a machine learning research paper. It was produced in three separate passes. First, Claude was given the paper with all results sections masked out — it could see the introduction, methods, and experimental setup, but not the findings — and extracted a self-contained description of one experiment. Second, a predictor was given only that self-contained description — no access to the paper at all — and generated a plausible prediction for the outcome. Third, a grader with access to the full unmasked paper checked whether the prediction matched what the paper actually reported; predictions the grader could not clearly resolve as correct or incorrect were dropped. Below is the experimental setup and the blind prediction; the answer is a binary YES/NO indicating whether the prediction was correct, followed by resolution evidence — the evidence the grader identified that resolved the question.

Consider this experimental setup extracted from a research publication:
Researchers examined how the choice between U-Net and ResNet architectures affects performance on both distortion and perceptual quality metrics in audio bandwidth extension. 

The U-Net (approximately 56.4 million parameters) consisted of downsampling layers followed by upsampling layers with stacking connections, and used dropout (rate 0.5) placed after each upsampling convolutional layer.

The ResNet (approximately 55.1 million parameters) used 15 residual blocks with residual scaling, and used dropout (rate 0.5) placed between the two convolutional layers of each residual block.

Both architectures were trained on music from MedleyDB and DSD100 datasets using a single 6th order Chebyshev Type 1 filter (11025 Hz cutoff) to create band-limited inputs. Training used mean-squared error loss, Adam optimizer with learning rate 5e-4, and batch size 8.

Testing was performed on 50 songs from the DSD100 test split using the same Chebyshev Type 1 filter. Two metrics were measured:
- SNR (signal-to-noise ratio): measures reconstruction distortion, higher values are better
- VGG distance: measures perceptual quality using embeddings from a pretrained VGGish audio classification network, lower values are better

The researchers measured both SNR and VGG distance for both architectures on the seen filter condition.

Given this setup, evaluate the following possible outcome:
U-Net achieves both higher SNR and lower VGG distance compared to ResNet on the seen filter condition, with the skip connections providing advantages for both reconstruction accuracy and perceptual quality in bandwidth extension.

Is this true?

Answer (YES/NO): NO